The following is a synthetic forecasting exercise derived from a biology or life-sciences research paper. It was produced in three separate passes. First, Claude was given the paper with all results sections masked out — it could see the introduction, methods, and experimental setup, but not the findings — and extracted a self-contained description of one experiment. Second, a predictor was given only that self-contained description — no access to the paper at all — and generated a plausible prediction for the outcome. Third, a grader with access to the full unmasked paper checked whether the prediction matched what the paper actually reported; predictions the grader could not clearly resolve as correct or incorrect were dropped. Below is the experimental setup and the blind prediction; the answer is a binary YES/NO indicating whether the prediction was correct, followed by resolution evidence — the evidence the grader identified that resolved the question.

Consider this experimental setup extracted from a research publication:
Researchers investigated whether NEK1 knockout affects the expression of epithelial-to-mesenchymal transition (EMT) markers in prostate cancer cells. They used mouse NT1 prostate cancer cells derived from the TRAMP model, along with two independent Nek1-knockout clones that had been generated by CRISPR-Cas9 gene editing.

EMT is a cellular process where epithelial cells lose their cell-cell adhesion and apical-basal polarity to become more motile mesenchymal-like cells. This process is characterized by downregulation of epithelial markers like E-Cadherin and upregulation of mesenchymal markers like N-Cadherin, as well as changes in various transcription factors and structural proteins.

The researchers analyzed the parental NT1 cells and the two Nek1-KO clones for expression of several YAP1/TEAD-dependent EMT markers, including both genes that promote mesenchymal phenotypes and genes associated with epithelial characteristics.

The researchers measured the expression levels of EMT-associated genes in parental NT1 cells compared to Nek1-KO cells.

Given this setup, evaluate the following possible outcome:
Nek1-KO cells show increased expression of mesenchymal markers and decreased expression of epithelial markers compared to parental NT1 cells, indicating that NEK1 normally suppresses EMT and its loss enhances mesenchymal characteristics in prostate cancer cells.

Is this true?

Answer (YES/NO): NO